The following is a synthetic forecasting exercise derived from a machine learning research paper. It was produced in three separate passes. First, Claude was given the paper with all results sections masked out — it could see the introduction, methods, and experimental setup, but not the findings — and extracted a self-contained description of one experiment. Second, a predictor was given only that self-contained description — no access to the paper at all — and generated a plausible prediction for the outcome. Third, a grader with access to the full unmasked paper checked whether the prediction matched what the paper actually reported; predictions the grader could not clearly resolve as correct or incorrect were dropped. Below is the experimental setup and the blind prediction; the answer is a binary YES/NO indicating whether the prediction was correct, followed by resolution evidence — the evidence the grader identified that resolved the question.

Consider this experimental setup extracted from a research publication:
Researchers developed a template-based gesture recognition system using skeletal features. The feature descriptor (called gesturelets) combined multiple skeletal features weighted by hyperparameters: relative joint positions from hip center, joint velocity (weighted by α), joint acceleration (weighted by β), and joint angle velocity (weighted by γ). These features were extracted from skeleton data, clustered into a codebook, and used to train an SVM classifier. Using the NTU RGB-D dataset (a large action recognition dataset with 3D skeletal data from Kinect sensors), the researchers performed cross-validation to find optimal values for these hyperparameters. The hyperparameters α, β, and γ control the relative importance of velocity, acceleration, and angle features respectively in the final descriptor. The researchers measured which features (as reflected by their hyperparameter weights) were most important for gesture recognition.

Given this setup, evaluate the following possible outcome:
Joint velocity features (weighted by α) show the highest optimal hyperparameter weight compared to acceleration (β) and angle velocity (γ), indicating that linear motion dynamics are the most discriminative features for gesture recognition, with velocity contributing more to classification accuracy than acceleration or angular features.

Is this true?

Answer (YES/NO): NO